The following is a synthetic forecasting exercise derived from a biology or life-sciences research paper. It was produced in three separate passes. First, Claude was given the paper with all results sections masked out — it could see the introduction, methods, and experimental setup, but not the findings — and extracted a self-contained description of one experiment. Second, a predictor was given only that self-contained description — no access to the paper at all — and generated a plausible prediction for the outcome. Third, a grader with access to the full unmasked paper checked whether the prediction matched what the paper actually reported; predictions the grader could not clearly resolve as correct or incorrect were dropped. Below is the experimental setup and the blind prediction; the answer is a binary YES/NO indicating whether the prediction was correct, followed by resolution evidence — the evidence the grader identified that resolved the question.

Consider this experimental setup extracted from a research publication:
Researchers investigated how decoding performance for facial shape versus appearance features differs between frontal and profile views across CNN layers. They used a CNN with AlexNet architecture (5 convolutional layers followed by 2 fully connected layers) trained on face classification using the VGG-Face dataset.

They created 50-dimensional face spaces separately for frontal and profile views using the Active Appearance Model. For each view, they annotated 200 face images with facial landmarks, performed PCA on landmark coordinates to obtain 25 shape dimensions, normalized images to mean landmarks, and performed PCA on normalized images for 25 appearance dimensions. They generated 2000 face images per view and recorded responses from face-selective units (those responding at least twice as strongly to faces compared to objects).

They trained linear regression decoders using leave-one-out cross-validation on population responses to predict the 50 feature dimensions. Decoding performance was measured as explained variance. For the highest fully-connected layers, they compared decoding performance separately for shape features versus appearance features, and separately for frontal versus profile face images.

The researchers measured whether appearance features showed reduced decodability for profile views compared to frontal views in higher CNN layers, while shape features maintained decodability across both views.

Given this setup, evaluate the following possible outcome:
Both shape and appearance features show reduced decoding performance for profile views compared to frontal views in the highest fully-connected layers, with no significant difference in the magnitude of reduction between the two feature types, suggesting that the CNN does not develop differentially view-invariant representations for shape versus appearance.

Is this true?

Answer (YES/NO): NO